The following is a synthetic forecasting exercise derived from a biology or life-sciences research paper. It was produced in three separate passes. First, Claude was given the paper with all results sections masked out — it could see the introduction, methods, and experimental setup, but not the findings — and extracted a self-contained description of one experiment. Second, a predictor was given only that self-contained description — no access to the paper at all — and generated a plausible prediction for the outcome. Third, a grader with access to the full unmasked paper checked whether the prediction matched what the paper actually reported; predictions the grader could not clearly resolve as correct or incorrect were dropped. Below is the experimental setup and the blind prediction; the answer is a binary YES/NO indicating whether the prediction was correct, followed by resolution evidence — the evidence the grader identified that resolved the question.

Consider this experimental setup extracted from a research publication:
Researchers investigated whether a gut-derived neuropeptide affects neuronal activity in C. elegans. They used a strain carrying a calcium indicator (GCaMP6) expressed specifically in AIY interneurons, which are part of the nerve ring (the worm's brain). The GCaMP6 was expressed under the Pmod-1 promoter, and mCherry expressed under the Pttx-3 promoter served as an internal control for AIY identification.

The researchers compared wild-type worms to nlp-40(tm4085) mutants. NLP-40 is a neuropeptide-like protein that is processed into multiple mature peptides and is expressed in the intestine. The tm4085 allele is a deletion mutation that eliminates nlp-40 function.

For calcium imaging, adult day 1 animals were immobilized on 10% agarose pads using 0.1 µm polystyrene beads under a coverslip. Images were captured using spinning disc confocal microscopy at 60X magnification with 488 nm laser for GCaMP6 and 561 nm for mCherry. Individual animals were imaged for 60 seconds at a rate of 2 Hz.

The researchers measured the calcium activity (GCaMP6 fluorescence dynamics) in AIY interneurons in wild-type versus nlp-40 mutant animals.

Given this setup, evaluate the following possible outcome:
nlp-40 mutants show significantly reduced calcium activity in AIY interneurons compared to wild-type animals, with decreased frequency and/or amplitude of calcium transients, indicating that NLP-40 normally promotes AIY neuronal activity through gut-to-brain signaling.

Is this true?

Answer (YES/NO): YES